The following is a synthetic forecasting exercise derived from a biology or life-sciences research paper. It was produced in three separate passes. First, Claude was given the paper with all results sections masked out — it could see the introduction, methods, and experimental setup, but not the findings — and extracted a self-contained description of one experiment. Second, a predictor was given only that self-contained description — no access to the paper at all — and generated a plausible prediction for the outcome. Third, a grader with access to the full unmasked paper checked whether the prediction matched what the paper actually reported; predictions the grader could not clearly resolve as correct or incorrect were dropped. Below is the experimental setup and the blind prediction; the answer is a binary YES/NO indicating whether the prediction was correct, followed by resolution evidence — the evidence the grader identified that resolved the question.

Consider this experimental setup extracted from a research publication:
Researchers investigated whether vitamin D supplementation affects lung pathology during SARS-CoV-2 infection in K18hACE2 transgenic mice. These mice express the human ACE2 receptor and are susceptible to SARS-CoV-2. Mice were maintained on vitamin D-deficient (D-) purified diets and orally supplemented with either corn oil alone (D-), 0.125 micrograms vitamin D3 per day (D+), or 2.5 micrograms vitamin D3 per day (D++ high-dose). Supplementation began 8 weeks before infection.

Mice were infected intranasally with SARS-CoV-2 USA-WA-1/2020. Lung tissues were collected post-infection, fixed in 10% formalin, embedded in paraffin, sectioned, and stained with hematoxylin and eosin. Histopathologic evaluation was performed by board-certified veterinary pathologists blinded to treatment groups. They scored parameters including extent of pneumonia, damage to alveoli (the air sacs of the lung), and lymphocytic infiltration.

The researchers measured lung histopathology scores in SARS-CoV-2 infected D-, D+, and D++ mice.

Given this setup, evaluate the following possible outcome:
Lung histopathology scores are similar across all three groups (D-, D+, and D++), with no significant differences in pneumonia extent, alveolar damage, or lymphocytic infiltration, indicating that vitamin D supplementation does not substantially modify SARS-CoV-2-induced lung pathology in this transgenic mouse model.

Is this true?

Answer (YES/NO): NO